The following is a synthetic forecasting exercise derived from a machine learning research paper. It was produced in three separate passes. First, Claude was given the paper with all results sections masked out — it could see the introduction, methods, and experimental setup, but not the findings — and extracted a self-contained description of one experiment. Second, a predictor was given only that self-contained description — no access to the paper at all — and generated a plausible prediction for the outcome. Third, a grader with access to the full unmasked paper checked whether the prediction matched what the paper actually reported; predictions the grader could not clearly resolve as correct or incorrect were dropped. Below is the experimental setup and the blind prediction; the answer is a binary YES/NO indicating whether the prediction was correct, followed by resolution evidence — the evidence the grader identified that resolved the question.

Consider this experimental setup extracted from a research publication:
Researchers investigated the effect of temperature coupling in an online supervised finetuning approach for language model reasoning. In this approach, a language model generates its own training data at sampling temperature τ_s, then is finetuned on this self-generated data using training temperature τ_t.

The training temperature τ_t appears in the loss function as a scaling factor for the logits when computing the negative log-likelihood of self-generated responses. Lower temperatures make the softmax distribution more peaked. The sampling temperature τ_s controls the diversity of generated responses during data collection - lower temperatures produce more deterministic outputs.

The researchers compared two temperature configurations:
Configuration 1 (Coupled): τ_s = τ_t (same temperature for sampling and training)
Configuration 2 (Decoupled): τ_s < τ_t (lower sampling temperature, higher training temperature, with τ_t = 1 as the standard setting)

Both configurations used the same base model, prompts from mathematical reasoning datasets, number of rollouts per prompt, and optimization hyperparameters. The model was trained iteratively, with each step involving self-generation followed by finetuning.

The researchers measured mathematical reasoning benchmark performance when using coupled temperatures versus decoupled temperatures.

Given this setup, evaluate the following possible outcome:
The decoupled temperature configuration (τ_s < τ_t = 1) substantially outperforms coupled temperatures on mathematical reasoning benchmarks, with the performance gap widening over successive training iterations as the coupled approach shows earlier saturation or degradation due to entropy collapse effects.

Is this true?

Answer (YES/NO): NO